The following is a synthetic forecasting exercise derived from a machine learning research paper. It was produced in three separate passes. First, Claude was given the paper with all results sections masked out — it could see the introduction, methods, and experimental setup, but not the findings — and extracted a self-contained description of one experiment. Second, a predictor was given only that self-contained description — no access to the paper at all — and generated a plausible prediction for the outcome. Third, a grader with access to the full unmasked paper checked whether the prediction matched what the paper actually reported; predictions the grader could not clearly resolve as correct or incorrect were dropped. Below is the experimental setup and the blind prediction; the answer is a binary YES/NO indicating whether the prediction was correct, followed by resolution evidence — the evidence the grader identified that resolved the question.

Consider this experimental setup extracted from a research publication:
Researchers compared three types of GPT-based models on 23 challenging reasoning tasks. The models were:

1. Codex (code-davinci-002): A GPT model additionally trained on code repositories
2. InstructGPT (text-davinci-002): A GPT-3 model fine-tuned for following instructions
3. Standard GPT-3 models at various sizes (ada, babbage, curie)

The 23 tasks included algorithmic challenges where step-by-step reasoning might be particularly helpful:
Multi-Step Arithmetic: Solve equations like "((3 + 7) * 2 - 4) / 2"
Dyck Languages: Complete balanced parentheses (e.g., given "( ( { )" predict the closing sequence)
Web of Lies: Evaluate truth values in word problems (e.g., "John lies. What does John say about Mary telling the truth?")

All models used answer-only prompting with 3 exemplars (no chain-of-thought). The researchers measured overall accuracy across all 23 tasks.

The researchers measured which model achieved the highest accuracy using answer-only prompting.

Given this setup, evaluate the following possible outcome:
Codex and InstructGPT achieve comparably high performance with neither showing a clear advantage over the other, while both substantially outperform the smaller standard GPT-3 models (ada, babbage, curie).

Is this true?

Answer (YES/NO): NO